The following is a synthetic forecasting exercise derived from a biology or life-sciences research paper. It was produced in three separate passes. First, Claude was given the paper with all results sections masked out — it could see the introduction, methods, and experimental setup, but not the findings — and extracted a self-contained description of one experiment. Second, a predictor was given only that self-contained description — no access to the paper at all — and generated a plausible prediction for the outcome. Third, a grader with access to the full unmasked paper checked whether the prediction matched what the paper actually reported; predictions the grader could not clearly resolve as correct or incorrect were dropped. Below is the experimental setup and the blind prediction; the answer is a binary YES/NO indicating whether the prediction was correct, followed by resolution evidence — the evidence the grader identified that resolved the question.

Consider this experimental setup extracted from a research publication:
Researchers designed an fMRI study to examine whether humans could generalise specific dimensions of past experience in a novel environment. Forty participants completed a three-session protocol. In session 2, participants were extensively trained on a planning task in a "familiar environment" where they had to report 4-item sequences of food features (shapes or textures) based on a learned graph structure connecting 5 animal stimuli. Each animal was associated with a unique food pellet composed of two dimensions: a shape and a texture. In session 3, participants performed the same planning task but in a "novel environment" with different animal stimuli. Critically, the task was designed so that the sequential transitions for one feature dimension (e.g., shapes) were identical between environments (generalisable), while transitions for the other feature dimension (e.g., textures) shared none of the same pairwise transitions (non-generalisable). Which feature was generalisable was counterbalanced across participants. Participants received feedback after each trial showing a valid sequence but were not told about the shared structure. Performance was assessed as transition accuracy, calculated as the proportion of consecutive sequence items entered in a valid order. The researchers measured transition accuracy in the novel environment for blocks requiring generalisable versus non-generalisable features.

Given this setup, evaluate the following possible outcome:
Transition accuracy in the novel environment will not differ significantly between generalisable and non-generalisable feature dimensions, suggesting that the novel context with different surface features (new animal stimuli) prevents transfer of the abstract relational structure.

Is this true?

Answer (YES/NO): NO